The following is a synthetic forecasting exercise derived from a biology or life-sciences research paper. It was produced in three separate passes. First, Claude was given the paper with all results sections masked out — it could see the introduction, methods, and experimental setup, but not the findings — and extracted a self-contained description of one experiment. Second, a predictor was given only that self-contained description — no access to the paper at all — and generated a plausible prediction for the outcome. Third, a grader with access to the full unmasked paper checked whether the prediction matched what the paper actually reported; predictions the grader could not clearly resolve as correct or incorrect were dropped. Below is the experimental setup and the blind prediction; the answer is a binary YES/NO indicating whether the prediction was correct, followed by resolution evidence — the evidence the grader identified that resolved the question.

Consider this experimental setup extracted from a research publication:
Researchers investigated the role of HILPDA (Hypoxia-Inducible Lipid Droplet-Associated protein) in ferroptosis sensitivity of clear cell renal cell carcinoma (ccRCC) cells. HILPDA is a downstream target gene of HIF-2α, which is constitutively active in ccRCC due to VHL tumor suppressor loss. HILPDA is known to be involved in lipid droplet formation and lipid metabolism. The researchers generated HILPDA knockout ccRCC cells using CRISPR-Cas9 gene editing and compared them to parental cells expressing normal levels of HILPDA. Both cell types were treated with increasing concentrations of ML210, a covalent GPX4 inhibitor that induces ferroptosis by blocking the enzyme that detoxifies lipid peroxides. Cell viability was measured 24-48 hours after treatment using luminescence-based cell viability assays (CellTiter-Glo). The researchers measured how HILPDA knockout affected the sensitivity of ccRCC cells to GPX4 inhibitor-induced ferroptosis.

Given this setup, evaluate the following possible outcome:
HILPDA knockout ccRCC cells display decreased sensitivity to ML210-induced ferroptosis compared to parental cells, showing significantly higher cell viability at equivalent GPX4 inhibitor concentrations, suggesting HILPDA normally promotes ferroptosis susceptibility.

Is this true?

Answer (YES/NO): YES